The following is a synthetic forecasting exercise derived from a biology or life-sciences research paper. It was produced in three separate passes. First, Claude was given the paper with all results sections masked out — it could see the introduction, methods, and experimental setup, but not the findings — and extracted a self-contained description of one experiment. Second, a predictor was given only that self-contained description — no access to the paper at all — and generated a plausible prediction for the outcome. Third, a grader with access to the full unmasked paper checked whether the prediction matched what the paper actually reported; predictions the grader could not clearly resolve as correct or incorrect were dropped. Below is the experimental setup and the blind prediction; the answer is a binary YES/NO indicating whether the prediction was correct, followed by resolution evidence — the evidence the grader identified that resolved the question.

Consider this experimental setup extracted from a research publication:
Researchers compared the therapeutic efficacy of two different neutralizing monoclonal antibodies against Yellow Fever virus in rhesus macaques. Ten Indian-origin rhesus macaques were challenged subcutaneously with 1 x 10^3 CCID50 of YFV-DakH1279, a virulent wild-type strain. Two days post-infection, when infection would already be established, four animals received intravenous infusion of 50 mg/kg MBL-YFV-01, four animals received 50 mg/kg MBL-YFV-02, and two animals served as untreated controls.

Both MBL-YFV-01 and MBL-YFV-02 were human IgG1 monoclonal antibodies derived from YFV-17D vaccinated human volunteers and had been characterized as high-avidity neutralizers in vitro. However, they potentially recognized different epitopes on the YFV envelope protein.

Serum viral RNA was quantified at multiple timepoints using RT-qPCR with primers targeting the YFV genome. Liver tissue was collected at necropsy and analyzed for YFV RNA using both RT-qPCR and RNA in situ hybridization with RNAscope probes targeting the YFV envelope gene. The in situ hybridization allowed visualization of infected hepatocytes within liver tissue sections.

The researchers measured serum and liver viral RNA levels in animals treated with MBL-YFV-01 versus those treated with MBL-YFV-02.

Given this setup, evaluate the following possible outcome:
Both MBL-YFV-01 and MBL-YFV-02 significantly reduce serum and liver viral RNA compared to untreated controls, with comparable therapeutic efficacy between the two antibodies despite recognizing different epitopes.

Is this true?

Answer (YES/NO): YES